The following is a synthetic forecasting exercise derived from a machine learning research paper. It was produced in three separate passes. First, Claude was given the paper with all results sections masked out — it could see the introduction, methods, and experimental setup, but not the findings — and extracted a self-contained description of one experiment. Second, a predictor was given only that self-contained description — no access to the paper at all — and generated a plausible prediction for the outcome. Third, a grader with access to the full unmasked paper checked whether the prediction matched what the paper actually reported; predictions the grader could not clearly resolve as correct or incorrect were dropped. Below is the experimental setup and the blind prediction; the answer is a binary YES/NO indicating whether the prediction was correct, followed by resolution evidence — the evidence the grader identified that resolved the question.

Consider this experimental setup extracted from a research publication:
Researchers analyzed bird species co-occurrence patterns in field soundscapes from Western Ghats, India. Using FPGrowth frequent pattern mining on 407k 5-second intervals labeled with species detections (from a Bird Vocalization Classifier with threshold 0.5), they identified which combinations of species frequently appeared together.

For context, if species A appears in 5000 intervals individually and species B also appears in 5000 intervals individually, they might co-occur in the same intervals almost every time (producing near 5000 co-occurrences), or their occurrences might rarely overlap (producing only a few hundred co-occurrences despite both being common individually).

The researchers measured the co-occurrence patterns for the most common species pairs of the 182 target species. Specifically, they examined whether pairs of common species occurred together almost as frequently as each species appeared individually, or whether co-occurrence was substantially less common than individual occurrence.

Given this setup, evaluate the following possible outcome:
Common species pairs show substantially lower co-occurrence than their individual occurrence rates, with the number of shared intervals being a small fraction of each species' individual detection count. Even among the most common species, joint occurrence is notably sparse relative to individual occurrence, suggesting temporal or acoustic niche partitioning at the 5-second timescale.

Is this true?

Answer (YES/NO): NO